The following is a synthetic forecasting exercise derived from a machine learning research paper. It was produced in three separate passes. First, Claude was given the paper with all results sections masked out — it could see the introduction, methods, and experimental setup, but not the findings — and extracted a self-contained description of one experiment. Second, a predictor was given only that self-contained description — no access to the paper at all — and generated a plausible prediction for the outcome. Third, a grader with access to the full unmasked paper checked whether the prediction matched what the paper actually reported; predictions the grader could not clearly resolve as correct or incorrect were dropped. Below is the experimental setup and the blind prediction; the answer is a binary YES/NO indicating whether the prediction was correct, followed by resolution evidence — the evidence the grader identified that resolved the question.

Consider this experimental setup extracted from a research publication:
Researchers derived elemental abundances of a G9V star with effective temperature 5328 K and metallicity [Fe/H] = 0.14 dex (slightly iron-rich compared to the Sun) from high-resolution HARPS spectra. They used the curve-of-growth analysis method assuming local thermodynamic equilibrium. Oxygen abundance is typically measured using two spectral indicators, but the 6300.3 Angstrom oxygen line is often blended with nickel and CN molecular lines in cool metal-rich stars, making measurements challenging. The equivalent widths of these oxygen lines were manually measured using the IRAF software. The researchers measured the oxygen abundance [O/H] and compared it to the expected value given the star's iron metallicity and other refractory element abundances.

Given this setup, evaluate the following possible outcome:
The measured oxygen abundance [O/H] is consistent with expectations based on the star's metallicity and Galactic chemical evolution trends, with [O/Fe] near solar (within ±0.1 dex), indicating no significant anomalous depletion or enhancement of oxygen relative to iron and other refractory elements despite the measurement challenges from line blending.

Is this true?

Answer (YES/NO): NO